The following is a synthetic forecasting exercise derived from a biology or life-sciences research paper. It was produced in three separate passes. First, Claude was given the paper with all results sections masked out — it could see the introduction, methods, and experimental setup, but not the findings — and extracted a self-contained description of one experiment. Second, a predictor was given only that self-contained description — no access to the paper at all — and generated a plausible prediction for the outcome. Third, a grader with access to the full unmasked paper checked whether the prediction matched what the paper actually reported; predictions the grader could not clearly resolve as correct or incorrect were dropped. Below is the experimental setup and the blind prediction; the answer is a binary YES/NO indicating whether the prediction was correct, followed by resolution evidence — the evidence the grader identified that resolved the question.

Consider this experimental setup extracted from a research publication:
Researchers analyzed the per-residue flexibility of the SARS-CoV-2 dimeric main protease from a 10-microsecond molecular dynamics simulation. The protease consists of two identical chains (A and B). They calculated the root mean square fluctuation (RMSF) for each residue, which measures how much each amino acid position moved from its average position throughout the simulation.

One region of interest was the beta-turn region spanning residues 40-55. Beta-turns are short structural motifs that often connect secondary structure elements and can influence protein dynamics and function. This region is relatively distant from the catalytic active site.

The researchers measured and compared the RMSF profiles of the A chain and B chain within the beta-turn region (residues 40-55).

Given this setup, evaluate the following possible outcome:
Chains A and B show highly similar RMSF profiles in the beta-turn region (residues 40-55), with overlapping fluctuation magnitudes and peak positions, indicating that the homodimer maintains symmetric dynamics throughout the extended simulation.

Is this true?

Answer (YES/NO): YES